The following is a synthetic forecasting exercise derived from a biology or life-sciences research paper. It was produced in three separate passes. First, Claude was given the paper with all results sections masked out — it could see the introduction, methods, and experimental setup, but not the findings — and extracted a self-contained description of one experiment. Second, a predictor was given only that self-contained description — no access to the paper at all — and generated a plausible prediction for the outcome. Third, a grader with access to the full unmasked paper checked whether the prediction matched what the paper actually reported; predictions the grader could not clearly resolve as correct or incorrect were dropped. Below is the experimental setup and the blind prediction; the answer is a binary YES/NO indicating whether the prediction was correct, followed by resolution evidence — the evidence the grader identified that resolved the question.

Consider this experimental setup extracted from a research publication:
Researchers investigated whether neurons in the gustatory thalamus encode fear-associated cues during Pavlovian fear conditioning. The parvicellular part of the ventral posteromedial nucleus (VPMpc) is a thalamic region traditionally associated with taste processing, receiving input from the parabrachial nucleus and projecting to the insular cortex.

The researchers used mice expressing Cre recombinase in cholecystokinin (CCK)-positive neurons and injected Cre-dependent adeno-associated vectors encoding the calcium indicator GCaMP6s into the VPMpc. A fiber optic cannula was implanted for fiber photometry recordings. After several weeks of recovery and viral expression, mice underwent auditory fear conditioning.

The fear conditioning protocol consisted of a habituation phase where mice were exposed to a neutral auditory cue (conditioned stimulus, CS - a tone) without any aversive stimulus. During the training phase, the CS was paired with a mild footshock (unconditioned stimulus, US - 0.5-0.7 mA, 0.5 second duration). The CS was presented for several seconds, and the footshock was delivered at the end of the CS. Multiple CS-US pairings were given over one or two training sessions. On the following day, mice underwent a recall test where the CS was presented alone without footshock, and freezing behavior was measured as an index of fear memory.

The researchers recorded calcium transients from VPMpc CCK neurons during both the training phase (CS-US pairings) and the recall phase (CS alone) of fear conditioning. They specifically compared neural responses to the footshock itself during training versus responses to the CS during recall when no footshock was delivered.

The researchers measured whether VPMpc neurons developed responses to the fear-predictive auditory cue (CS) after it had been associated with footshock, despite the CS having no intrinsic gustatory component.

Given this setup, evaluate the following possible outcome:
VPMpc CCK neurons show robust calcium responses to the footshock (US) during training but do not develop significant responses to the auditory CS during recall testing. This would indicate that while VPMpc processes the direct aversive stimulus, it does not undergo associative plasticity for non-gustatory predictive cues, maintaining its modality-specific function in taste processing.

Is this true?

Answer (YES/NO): NO